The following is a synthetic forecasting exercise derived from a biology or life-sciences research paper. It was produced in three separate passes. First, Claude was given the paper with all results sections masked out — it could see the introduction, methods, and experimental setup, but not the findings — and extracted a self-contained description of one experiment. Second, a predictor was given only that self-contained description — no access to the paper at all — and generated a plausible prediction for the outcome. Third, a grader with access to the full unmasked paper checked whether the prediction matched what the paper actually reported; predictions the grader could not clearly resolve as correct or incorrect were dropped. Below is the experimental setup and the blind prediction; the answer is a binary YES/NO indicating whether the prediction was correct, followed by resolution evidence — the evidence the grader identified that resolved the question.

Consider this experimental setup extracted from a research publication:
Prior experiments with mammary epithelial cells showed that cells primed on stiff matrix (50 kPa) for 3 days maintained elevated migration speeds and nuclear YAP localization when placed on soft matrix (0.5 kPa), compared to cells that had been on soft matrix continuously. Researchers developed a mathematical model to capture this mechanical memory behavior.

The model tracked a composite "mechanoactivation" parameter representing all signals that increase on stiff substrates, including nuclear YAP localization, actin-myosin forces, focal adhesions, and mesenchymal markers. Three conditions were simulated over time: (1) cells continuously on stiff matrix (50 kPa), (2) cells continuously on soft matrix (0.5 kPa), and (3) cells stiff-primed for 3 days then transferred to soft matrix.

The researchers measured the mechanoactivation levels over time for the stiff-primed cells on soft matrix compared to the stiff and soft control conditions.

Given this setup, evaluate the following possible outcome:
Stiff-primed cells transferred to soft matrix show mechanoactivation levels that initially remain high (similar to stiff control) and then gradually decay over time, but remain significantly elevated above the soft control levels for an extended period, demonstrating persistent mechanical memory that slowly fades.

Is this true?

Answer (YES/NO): NO